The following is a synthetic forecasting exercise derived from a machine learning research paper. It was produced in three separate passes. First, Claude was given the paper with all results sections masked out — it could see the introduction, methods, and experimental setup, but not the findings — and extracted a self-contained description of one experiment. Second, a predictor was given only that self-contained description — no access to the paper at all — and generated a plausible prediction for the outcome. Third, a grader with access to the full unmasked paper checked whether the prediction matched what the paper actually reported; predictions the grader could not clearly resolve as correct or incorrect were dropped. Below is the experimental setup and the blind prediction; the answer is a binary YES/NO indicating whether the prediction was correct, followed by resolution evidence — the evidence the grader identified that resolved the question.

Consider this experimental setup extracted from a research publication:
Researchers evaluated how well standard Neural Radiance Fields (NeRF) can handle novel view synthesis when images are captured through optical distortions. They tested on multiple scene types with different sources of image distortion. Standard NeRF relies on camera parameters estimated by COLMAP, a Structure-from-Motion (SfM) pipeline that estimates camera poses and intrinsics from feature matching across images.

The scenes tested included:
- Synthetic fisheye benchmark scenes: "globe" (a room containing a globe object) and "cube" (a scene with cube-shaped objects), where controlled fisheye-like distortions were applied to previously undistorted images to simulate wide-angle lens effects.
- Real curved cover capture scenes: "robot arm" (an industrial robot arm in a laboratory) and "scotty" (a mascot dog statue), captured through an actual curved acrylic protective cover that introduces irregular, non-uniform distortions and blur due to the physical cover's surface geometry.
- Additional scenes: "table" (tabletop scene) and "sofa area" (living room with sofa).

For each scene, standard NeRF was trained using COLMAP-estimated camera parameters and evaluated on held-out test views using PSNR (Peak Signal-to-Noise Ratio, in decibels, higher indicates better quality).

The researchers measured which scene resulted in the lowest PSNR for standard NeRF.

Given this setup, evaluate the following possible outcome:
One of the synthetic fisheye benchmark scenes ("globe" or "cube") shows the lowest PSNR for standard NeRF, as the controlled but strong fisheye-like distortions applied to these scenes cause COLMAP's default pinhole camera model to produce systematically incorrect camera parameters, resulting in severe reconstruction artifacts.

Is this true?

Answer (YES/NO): NO